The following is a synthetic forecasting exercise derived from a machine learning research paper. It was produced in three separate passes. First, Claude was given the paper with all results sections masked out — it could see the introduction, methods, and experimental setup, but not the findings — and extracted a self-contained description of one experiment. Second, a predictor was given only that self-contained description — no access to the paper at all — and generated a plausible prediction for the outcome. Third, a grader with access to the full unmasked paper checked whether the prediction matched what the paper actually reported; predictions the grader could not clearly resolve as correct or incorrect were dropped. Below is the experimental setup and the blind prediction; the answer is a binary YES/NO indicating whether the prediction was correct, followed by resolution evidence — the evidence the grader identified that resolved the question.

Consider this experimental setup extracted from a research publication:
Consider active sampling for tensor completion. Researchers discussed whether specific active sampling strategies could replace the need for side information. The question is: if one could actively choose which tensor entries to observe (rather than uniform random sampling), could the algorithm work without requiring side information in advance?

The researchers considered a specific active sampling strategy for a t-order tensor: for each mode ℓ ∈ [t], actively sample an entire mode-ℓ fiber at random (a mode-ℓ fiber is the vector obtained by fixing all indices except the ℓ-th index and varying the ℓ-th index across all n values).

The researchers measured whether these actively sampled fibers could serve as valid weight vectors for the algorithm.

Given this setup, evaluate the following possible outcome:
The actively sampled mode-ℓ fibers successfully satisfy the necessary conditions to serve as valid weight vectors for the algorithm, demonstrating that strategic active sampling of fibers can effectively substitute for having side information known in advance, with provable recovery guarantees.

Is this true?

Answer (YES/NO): YES